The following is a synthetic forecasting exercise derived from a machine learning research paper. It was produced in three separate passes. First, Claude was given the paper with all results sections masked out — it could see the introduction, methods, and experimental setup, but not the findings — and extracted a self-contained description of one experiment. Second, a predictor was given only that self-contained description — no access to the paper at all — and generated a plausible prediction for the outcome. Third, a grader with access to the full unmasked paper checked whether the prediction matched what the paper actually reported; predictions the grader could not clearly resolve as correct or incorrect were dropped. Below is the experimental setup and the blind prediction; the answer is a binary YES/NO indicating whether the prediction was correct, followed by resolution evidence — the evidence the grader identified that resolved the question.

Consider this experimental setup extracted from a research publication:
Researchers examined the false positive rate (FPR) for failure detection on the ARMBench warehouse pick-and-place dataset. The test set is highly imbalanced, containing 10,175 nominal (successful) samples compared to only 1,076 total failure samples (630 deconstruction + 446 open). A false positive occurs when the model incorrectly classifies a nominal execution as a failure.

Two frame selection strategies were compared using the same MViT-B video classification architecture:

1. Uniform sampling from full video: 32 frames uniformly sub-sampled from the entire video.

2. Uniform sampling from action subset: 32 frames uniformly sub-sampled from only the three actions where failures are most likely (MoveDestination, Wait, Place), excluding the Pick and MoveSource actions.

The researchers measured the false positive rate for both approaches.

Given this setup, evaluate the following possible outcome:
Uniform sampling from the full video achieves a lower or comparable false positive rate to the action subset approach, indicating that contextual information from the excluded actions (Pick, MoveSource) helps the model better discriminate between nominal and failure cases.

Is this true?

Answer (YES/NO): NO